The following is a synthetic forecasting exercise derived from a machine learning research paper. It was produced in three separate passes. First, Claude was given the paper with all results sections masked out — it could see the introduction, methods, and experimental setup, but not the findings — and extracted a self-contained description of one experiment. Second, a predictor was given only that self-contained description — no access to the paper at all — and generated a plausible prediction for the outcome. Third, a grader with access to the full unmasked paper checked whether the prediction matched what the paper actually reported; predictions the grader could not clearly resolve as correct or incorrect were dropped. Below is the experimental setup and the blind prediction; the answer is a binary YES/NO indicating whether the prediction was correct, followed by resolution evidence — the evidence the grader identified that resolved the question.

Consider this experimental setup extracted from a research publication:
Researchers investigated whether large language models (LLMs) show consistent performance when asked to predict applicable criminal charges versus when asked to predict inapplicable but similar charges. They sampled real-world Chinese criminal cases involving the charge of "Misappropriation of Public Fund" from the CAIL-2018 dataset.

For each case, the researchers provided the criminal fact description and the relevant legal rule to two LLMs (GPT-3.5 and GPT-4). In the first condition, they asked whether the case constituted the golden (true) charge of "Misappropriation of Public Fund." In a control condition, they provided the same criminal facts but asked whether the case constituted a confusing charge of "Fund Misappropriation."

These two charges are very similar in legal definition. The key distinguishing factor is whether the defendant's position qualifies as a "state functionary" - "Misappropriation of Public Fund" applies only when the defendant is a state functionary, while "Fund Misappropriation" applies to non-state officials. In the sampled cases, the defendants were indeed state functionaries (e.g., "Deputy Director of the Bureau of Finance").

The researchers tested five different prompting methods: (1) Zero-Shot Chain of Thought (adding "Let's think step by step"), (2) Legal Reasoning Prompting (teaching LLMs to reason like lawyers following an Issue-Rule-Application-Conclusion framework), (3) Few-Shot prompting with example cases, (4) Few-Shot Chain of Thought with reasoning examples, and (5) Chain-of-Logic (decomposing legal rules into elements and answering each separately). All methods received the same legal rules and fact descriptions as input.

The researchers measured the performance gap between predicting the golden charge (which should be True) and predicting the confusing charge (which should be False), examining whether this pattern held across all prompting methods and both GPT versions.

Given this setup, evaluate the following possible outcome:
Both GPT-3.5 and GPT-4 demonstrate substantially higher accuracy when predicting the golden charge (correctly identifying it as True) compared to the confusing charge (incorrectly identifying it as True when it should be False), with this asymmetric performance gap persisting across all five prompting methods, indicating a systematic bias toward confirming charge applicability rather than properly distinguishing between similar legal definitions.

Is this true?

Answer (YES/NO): YES